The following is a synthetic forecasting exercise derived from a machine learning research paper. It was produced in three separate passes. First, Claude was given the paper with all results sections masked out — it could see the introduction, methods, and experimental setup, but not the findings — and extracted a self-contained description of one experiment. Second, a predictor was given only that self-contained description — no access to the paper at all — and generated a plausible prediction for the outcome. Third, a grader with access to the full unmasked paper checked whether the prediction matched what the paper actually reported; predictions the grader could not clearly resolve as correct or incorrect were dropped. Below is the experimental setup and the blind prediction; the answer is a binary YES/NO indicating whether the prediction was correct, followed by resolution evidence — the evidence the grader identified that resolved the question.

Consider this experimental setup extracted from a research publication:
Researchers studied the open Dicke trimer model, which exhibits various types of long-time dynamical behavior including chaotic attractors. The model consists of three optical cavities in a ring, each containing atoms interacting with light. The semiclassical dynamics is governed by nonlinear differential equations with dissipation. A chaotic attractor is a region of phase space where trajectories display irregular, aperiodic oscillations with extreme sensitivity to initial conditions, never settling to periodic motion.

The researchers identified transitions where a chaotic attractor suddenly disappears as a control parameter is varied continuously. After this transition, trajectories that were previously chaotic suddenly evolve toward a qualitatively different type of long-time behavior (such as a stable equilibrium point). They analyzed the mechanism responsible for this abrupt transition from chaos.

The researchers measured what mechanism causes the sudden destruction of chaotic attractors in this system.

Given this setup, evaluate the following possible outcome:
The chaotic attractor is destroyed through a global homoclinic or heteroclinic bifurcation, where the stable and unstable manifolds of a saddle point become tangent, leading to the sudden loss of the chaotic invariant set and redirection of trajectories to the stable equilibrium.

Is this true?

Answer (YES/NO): NO